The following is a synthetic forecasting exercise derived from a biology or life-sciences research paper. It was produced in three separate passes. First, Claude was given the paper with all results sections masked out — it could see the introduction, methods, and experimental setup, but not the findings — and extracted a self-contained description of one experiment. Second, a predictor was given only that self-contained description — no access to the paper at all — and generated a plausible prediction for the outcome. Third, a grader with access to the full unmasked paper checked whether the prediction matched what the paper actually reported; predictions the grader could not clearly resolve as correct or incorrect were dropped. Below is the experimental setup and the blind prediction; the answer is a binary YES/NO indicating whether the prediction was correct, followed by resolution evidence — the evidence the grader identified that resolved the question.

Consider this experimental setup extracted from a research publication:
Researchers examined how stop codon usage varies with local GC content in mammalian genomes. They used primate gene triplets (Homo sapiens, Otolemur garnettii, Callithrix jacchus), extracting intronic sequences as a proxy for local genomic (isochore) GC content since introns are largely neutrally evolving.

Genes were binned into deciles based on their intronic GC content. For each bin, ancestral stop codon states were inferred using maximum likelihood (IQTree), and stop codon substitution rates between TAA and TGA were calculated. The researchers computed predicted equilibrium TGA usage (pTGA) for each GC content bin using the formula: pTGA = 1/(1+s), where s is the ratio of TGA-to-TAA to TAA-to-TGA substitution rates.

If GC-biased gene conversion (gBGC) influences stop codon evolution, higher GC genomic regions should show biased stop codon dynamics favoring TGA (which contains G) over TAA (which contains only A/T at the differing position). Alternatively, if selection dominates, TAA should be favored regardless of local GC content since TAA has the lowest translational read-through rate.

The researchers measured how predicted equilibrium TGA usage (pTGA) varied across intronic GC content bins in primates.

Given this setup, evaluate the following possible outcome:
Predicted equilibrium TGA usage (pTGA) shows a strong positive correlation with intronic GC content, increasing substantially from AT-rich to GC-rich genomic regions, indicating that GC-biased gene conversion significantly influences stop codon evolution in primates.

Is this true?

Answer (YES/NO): YES